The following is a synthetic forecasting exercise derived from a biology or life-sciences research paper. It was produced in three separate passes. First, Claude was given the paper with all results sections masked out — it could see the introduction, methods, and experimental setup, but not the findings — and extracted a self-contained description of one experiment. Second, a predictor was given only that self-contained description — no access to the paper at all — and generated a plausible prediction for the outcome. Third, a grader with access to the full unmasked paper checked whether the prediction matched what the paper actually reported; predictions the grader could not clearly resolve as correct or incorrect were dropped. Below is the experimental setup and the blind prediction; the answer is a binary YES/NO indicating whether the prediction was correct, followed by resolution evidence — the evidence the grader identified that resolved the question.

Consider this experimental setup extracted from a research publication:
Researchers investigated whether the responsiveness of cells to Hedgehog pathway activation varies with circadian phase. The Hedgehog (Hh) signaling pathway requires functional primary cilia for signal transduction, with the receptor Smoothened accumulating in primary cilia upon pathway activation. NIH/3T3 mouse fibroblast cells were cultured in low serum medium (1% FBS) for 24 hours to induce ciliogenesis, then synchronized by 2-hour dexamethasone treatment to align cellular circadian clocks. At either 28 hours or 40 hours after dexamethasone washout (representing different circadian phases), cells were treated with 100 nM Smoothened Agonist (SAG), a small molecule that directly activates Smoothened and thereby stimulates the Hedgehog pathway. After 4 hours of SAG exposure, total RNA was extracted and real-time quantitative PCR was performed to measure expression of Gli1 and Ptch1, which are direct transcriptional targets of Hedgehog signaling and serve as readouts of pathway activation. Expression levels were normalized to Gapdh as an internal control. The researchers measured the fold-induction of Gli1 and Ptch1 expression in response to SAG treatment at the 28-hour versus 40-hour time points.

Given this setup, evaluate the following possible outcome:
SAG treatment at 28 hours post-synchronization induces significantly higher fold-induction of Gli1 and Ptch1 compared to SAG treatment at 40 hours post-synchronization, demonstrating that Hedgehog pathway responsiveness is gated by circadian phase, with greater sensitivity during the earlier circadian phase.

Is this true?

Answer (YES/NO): YES